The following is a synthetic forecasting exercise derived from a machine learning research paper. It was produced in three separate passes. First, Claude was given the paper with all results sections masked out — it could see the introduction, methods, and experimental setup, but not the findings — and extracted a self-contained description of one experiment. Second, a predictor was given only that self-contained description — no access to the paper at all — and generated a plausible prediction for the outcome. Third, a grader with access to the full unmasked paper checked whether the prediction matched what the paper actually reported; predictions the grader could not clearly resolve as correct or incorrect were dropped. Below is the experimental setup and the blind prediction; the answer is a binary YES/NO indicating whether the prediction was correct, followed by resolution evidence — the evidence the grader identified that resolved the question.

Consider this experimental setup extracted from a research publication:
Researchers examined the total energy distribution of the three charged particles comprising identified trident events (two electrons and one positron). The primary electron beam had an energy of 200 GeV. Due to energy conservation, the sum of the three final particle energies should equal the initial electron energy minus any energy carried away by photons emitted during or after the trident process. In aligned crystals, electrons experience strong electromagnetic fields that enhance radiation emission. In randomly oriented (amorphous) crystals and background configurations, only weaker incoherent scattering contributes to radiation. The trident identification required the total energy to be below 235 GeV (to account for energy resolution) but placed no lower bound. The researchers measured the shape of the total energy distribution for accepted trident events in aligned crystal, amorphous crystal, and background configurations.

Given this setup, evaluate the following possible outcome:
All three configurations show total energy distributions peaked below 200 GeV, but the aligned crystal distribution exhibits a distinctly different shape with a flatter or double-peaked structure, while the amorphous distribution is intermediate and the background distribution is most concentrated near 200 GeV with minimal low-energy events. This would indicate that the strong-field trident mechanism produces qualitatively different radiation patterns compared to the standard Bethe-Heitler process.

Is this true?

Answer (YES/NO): NO